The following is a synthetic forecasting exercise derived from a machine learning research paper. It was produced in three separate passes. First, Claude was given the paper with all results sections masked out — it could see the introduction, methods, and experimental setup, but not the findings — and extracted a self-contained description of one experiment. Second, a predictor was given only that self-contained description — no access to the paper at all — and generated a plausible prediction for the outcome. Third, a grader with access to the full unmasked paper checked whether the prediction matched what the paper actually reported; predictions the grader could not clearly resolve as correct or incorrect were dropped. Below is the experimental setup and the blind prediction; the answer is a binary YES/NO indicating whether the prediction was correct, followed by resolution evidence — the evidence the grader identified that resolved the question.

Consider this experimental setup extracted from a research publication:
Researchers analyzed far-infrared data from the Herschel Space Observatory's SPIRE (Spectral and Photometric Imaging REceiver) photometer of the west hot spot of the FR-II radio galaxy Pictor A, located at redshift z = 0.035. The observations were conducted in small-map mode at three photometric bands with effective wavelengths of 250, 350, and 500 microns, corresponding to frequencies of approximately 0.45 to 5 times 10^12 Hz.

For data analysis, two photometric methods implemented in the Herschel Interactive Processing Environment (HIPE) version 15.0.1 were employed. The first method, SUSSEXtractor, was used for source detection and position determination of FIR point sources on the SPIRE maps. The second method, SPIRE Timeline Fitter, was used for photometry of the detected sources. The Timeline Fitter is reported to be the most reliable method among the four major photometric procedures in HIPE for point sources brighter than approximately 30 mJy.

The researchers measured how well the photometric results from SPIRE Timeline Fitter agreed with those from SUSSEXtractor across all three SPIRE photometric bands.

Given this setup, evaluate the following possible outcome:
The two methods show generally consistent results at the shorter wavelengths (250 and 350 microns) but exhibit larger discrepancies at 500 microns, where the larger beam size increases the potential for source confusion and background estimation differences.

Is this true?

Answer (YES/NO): NO